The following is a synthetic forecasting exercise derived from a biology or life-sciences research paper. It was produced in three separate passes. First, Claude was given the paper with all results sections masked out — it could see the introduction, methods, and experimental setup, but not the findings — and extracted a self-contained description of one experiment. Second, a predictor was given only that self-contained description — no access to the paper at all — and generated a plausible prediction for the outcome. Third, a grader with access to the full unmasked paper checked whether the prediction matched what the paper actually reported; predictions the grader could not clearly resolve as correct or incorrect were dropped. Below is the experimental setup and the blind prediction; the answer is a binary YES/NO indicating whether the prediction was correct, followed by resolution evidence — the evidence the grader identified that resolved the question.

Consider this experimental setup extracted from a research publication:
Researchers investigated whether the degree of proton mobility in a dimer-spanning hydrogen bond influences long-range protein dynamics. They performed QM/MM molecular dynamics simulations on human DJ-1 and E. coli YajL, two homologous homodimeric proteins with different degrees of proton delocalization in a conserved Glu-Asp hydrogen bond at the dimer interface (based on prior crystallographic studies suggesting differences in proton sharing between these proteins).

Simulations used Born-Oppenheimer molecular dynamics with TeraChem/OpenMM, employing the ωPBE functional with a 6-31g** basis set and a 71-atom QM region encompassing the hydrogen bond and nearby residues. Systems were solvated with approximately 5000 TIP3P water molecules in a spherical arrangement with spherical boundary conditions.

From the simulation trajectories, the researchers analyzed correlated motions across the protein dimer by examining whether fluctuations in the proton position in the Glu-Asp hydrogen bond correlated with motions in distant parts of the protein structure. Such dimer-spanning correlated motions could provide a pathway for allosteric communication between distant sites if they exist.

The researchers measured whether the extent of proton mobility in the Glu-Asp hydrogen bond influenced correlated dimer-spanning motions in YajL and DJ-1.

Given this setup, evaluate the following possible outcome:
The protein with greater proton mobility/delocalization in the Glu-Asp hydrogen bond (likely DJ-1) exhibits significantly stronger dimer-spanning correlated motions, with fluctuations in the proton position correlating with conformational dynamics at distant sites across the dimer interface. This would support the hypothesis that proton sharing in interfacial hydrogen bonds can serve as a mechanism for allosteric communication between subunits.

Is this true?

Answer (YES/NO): NO